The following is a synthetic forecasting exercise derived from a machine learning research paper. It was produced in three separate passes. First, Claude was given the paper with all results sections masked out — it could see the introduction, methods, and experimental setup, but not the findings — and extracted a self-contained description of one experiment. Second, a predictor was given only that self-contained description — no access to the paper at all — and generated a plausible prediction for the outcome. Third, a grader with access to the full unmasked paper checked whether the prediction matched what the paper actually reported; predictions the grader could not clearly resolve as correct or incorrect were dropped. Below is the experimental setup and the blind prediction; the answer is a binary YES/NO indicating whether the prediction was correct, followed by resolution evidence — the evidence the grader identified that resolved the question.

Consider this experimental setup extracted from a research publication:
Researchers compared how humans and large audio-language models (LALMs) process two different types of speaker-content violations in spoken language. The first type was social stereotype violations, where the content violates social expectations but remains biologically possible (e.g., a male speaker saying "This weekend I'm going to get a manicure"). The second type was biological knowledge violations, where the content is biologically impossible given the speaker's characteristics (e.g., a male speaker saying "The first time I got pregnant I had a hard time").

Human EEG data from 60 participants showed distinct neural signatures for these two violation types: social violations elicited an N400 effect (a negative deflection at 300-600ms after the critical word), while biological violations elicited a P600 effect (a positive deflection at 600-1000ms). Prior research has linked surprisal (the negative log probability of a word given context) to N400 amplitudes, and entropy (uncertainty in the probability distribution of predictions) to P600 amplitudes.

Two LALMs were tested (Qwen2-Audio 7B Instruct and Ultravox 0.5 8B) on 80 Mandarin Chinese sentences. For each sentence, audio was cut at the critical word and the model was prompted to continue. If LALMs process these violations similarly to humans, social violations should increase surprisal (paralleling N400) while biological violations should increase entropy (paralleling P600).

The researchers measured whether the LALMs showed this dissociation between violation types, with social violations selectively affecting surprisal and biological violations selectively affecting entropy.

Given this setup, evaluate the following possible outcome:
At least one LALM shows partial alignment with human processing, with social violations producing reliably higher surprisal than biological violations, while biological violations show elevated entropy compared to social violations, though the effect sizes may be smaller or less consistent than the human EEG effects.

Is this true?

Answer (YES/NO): NO